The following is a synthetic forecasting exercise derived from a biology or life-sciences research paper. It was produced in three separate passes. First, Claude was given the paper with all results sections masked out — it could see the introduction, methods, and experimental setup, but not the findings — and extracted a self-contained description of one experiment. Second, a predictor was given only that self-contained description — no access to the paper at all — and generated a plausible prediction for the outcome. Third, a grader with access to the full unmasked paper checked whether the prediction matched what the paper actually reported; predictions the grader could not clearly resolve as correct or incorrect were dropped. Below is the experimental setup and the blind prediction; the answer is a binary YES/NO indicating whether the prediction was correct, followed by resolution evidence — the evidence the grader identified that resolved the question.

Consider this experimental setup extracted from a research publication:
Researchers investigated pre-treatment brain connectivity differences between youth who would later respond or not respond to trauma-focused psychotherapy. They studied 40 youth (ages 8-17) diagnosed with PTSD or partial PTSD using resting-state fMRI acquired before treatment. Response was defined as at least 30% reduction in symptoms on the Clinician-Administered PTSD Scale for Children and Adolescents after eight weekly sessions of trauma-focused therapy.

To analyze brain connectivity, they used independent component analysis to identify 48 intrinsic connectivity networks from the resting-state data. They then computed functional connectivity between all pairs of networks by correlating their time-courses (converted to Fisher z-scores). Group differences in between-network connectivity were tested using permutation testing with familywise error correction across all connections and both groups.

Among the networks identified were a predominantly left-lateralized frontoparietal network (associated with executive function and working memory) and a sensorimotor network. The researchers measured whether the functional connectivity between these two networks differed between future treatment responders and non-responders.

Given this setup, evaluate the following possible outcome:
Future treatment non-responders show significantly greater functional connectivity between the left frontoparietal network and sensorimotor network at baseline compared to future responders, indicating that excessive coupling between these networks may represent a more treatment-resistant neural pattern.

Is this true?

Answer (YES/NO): YES